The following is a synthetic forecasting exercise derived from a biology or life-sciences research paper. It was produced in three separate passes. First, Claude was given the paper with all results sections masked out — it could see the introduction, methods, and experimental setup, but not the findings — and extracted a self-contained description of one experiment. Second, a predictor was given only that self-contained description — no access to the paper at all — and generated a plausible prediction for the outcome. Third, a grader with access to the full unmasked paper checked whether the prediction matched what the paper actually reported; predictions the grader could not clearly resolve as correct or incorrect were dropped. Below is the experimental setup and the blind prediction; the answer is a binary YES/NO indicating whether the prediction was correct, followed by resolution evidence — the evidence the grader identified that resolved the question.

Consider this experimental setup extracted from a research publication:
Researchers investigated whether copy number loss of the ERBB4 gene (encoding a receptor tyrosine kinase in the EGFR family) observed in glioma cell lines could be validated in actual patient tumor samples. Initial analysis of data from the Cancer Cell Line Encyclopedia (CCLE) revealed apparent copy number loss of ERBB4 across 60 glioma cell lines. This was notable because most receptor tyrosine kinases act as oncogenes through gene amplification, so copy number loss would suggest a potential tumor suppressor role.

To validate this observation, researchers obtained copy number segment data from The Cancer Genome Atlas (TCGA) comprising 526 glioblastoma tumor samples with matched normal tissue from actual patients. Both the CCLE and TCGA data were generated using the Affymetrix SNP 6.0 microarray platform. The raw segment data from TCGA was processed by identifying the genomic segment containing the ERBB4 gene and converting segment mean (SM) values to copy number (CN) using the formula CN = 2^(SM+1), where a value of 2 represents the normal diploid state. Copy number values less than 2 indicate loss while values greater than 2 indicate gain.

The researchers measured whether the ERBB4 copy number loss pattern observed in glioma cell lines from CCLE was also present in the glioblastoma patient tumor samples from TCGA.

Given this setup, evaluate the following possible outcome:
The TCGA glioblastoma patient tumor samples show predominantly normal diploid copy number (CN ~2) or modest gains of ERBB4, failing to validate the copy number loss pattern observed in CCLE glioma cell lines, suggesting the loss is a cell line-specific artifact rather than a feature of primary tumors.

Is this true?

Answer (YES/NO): NO